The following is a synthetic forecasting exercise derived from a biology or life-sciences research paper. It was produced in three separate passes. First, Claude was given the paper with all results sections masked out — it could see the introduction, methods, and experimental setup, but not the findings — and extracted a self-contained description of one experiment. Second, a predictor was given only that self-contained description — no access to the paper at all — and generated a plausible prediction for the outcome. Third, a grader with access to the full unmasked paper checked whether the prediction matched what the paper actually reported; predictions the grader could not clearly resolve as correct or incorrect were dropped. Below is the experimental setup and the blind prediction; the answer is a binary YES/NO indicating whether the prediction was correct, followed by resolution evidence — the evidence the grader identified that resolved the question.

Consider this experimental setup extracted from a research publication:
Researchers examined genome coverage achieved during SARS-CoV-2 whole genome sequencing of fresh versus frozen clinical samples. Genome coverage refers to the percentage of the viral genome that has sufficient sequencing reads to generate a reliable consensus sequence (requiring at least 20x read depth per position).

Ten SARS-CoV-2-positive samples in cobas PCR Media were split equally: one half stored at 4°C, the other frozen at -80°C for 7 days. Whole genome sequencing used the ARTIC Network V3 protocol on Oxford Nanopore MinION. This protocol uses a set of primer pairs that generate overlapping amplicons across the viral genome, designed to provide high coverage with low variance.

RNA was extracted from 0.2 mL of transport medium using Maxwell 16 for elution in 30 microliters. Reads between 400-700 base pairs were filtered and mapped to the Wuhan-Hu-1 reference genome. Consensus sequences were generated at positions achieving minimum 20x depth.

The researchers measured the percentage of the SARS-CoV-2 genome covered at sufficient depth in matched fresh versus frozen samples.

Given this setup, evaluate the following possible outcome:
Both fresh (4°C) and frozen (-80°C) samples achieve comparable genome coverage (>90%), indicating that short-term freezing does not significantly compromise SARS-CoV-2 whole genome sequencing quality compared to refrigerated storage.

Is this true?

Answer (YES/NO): NO